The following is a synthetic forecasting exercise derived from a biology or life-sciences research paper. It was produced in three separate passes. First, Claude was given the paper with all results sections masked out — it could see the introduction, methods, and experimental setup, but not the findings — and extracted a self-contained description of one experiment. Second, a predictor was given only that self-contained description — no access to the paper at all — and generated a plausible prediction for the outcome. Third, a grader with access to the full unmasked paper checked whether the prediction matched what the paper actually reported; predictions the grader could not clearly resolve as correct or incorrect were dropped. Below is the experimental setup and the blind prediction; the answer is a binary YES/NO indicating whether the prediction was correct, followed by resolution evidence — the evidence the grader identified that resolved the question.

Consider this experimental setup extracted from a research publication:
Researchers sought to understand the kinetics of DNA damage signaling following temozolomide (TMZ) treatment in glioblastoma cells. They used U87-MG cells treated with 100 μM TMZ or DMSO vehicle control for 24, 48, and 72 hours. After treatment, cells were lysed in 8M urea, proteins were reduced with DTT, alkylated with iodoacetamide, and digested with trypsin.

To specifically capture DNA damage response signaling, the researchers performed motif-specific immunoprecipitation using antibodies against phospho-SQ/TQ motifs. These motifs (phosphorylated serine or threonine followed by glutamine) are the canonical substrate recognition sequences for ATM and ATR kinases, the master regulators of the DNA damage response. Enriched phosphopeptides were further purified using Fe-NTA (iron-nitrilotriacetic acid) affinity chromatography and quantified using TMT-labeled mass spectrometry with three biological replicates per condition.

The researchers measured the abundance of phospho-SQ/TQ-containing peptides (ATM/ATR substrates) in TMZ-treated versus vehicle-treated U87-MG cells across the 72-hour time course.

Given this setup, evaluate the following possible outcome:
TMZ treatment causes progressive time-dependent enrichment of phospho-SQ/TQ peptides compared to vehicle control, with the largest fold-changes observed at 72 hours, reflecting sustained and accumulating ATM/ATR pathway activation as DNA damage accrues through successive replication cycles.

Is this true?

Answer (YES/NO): YES